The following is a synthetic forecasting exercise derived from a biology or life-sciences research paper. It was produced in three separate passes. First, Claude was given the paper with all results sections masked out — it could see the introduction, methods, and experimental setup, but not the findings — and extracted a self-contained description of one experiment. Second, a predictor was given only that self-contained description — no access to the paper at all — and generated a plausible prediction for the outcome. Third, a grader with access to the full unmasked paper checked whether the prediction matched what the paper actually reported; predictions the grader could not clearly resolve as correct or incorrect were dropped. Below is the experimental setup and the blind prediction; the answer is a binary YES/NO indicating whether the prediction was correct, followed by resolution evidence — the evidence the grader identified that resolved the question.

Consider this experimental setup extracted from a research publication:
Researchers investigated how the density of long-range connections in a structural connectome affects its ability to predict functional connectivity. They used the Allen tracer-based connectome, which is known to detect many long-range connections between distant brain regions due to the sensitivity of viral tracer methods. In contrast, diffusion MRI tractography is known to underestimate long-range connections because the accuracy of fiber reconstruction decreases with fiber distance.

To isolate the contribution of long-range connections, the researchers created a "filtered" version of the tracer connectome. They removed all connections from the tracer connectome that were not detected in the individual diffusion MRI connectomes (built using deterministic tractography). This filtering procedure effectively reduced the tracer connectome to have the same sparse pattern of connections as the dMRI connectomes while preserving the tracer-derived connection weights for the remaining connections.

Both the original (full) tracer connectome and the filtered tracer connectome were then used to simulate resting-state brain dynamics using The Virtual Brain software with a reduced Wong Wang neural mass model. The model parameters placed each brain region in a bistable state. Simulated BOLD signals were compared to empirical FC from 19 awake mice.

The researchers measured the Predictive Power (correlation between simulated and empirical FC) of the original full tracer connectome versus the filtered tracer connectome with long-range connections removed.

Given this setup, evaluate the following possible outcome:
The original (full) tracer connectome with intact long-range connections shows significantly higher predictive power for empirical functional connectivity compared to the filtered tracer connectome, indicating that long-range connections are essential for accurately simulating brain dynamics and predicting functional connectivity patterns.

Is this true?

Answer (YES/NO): YES